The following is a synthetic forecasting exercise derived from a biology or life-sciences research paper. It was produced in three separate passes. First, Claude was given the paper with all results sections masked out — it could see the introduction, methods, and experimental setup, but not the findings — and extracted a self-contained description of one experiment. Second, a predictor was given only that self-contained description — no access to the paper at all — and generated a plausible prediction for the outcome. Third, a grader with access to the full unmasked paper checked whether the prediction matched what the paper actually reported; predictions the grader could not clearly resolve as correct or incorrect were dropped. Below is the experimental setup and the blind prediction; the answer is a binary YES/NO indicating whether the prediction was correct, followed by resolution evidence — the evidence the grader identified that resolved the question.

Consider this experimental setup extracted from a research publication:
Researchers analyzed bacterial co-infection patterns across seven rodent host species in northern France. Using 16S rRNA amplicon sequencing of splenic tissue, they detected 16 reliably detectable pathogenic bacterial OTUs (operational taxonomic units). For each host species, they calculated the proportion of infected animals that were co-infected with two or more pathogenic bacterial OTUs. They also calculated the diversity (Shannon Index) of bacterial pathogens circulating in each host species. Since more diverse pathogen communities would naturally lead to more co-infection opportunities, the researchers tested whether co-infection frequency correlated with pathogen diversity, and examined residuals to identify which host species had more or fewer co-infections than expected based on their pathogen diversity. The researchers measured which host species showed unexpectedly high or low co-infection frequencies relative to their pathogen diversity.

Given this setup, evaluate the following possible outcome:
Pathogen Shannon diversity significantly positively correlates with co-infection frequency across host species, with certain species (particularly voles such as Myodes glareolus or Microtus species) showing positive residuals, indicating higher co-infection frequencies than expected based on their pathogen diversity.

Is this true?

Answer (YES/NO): NO